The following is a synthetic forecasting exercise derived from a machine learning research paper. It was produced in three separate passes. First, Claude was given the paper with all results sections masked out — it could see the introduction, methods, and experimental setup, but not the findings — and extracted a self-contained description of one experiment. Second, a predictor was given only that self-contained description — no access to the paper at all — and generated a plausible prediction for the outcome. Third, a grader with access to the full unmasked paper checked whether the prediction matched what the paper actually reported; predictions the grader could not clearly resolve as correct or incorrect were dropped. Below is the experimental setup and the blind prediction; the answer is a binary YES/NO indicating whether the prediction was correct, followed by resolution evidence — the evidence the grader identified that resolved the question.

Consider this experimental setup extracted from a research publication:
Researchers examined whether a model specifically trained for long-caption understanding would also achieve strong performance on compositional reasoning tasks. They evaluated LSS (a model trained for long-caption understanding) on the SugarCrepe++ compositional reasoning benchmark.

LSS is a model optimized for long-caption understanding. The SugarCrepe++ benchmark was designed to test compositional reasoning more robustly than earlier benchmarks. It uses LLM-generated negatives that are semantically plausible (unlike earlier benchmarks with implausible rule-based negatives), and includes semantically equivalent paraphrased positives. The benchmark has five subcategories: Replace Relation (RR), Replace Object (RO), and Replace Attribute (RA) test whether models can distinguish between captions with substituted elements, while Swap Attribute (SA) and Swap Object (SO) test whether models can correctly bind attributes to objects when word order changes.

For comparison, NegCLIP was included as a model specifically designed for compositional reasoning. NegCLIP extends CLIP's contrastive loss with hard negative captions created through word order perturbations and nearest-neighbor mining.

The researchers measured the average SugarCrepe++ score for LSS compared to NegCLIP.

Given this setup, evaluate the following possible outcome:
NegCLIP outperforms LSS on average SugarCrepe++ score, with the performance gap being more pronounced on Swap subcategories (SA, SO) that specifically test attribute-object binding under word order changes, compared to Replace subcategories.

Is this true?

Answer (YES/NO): YES